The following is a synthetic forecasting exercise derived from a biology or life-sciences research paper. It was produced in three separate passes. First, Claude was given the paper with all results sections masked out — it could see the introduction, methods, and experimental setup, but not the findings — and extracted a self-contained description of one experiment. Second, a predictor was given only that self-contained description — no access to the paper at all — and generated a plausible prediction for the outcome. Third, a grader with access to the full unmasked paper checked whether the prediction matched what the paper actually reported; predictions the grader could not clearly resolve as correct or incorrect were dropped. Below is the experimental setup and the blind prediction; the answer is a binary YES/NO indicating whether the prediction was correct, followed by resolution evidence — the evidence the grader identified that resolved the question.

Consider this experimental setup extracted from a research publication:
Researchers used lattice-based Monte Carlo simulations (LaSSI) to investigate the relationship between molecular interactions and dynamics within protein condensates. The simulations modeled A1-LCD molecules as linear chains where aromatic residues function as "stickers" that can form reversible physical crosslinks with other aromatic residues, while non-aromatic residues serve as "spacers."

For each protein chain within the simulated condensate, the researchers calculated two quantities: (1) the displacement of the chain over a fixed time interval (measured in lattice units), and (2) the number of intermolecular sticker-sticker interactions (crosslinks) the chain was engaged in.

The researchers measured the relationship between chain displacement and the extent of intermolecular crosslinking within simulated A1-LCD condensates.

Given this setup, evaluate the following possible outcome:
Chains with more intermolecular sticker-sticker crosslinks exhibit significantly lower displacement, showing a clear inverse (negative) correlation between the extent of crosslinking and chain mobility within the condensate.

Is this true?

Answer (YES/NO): YES